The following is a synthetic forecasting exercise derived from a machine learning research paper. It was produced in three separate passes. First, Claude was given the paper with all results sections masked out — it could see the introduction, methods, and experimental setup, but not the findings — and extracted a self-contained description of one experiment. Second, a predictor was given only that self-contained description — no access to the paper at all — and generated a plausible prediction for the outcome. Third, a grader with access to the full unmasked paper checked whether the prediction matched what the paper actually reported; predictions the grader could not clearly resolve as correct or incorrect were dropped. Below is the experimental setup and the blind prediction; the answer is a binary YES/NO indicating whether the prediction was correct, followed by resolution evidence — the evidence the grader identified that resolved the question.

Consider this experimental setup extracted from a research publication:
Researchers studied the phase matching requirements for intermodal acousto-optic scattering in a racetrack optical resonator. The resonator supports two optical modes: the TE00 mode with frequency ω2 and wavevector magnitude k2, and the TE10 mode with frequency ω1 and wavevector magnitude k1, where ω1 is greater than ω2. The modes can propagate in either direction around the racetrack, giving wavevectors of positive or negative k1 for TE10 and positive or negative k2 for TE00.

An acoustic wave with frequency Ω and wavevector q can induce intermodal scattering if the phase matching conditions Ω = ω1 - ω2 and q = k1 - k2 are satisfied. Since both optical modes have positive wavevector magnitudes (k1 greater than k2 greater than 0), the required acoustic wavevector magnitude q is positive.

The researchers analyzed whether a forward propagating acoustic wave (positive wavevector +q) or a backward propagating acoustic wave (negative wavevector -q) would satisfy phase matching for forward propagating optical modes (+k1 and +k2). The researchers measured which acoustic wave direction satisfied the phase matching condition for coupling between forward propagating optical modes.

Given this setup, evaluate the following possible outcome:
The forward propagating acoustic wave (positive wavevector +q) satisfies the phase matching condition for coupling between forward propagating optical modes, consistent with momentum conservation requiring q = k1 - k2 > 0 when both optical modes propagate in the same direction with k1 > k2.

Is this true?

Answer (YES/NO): NO